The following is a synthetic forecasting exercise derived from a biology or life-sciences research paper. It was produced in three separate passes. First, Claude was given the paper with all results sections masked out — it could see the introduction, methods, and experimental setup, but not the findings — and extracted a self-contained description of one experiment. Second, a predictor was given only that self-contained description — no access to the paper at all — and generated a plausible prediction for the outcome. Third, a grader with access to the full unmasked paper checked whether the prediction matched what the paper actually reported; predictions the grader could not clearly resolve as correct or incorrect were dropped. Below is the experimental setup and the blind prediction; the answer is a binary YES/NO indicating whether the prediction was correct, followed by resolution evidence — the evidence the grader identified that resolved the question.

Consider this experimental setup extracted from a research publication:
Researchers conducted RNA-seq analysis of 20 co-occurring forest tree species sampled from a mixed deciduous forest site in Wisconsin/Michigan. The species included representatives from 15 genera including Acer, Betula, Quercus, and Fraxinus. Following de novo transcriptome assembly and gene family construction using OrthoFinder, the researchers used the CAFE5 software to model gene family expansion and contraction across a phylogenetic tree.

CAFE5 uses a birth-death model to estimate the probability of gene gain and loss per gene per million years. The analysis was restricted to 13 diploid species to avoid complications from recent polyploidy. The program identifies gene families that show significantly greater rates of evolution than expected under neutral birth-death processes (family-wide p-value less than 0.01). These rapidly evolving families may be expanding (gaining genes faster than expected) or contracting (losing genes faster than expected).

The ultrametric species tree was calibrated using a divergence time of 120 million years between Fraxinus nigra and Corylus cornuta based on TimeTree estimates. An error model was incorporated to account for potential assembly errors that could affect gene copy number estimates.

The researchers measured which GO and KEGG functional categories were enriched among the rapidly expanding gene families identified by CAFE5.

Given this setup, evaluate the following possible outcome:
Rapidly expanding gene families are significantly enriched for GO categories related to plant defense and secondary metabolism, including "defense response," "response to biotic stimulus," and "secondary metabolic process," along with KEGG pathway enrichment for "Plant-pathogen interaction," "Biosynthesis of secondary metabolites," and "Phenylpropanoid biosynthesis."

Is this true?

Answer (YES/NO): NO